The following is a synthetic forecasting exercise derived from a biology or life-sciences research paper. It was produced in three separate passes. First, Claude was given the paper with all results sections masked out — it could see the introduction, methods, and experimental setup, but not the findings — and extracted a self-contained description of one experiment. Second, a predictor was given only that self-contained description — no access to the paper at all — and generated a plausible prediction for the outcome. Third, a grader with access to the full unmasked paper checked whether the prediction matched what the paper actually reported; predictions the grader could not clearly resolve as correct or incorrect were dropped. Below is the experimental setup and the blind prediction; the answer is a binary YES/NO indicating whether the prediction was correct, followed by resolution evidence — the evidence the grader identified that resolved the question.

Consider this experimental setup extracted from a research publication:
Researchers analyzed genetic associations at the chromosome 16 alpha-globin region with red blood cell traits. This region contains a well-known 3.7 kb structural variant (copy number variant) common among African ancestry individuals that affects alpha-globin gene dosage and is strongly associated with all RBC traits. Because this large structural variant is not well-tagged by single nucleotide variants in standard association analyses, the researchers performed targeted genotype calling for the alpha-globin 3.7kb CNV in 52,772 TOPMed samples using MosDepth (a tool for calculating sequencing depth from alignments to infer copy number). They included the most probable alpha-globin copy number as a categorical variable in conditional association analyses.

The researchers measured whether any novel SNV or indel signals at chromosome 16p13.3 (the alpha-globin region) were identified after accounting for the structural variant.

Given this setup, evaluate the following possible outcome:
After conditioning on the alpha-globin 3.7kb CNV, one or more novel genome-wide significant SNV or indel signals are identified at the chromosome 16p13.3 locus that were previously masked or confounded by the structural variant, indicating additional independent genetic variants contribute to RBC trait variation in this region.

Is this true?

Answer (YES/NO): YES